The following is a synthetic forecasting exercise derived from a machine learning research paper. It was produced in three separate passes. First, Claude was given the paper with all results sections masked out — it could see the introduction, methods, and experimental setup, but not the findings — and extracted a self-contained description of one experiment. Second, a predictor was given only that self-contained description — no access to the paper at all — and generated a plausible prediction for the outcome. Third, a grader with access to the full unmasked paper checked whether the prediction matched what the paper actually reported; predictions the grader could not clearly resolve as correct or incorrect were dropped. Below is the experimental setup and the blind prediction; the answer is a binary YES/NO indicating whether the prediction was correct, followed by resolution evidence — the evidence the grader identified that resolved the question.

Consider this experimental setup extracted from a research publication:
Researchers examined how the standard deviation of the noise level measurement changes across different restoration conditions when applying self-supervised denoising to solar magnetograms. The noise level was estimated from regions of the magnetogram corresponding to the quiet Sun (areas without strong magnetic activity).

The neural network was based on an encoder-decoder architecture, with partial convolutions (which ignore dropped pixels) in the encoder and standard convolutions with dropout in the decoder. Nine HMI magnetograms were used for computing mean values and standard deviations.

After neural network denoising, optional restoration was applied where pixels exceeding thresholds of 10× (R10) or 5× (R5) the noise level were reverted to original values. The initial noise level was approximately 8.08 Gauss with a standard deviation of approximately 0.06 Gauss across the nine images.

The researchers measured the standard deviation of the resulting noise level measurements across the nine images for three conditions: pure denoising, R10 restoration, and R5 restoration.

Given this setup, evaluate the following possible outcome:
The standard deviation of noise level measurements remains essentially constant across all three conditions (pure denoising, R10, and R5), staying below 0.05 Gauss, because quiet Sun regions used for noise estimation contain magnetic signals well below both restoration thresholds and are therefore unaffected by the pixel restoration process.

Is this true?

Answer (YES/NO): YES